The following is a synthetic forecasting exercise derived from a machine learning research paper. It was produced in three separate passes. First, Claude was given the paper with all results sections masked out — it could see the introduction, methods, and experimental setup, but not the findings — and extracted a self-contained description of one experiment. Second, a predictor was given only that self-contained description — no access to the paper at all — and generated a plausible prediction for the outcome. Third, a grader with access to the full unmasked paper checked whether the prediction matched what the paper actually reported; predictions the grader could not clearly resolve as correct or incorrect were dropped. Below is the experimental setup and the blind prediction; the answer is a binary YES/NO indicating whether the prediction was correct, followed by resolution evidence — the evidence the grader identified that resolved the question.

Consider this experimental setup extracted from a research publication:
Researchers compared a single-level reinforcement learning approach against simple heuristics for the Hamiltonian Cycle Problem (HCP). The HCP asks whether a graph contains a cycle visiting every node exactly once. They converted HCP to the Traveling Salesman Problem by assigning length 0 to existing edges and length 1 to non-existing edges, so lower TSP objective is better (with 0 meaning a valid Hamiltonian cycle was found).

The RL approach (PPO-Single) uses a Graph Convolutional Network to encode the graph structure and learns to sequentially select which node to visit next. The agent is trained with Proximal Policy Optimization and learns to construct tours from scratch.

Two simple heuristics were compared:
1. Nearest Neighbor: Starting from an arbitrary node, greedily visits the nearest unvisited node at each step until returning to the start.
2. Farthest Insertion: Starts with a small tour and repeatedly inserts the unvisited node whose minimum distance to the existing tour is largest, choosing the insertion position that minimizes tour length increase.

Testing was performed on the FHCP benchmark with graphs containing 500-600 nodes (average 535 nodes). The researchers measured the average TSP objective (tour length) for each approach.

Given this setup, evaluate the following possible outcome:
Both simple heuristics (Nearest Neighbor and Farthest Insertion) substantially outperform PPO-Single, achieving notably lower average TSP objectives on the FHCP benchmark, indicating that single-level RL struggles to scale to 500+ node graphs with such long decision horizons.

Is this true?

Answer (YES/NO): NO